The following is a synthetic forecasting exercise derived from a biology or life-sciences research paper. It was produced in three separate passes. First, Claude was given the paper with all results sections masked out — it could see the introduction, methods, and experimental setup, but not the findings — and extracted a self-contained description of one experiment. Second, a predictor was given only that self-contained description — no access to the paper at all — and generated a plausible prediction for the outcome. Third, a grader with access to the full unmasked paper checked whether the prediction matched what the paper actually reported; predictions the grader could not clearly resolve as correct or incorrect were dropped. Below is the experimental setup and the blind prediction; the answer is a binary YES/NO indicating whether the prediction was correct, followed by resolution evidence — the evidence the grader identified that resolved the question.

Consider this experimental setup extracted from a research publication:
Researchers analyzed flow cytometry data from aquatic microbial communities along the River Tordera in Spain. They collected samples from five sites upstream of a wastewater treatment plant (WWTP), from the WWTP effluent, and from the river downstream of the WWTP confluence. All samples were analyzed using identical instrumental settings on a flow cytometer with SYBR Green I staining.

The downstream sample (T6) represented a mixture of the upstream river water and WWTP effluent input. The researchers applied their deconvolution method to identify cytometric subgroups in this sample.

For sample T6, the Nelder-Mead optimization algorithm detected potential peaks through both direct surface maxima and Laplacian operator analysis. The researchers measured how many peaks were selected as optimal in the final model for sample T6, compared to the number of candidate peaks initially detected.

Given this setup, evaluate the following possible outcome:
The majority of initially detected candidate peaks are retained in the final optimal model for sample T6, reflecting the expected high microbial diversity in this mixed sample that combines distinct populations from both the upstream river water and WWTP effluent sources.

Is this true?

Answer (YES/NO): YES